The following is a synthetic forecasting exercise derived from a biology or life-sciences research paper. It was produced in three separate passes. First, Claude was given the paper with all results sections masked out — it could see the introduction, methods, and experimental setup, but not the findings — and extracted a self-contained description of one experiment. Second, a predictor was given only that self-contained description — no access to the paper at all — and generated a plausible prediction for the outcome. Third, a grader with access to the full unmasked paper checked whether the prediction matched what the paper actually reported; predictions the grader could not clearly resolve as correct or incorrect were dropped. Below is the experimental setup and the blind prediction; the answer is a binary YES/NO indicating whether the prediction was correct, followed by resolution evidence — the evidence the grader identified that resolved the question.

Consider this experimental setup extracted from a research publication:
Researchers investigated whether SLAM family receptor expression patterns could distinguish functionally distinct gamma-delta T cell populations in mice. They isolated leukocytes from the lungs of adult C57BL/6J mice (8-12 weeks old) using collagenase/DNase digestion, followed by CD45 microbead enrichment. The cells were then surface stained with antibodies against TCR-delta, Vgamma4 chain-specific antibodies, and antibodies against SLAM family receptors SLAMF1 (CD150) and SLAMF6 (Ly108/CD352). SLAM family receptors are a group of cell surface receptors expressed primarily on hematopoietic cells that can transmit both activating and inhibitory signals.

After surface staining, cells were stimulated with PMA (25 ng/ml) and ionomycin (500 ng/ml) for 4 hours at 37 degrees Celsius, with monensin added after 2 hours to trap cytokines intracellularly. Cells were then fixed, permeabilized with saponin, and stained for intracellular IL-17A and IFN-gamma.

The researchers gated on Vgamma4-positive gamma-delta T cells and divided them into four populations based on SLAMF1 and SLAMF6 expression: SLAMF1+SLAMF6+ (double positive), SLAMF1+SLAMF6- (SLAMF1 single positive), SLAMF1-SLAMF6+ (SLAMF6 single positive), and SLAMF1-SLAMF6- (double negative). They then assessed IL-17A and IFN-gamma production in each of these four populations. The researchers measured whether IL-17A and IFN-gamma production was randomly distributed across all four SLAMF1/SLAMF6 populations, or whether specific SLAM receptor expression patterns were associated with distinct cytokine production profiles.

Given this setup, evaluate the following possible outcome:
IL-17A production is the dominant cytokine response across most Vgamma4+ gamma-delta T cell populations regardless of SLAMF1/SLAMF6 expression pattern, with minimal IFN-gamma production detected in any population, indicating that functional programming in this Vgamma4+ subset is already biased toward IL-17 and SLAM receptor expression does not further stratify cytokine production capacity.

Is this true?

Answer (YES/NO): NO